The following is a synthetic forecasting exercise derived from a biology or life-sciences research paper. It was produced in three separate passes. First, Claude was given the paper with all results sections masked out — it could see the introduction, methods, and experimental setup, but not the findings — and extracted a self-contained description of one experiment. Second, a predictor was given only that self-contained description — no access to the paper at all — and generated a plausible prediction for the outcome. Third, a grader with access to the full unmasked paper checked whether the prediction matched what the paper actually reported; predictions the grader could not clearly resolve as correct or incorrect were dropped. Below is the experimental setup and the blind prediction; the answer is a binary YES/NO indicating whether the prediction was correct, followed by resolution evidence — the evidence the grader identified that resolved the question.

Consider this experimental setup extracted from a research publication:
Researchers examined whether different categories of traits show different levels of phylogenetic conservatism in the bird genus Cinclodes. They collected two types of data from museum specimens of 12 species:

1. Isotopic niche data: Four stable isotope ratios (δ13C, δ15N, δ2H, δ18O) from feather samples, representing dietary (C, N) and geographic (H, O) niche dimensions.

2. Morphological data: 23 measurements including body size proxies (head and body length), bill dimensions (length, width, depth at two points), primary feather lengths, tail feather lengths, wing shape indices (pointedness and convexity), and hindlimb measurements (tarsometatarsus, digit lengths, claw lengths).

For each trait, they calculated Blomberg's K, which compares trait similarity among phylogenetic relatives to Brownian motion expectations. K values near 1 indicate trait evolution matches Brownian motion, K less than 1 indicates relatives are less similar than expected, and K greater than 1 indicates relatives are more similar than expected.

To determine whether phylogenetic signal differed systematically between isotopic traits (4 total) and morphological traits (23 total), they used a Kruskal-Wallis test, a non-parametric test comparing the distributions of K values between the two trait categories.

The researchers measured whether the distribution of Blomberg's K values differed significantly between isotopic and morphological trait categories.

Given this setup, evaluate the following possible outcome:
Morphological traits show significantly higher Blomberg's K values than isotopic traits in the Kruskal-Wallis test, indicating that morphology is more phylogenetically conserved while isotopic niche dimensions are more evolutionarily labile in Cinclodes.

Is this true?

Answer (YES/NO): YES